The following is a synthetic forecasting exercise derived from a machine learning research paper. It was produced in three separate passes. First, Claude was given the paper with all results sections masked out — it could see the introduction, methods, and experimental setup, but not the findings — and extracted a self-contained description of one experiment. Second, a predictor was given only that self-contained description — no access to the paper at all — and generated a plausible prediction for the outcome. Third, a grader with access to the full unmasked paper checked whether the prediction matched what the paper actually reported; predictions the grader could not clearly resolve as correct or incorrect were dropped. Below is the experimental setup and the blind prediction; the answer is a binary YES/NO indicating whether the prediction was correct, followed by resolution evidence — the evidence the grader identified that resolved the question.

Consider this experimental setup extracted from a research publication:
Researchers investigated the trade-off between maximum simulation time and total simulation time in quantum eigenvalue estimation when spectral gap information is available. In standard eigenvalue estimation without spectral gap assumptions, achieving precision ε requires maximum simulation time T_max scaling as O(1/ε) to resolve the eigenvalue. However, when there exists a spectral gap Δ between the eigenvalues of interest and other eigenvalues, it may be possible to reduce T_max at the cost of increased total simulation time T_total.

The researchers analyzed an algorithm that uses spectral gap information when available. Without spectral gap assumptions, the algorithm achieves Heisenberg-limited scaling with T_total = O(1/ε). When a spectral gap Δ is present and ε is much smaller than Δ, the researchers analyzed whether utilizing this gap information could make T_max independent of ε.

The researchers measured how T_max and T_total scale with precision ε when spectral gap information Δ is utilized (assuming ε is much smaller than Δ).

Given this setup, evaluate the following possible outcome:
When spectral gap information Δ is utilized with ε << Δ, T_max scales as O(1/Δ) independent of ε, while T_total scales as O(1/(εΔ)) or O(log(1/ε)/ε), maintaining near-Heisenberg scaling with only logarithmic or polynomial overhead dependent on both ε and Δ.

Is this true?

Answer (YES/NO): NO